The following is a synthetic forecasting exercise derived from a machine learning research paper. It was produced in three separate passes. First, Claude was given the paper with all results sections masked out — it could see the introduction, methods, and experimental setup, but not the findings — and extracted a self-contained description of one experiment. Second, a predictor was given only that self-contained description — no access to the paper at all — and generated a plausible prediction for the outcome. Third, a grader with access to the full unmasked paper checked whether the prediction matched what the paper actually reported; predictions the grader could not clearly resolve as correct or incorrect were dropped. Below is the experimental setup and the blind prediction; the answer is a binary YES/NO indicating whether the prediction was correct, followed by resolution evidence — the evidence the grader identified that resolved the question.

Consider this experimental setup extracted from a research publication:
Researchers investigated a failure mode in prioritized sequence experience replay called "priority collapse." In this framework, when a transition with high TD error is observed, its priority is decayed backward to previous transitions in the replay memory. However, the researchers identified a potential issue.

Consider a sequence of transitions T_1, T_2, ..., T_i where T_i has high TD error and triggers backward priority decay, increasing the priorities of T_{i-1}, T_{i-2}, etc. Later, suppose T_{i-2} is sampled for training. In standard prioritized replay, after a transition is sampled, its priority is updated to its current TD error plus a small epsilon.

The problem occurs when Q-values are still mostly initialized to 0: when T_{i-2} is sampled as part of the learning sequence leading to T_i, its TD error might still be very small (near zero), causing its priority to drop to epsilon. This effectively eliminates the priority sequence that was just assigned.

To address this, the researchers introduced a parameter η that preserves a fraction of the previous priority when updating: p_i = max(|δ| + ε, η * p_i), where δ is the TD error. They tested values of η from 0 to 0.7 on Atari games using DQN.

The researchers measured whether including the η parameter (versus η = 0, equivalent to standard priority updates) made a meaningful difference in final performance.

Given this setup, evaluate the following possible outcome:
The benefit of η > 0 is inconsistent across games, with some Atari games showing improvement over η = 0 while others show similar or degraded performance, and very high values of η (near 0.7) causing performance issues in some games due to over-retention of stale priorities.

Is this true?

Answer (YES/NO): NO